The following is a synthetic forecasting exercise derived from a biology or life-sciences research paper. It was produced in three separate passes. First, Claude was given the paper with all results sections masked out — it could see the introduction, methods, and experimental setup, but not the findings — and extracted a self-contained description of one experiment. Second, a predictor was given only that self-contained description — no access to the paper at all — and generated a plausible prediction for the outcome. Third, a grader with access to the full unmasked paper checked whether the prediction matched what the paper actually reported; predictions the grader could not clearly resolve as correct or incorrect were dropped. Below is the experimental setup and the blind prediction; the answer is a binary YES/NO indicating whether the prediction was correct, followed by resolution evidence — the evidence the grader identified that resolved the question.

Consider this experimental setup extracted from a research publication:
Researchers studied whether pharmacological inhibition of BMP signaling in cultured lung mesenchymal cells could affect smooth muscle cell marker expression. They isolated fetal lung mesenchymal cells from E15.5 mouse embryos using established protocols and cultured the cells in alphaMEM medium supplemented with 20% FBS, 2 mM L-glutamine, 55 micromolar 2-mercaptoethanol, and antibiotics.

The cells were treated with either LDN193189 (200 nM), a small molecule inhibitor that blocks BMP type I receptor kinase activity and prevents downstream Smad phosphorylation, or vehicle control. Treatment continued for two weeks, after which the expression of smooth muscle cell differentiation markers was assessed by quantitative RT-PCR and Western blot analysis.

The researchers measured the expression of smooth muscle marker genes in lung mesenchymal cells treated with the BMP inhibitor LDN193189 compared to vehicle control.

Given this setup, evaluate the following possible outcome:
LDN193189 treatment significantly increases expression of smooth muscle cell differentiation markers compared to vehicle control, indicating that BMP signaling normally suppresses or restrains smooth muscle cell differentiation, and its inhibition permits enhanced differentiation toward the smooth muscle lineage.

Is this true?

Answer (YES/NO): NO